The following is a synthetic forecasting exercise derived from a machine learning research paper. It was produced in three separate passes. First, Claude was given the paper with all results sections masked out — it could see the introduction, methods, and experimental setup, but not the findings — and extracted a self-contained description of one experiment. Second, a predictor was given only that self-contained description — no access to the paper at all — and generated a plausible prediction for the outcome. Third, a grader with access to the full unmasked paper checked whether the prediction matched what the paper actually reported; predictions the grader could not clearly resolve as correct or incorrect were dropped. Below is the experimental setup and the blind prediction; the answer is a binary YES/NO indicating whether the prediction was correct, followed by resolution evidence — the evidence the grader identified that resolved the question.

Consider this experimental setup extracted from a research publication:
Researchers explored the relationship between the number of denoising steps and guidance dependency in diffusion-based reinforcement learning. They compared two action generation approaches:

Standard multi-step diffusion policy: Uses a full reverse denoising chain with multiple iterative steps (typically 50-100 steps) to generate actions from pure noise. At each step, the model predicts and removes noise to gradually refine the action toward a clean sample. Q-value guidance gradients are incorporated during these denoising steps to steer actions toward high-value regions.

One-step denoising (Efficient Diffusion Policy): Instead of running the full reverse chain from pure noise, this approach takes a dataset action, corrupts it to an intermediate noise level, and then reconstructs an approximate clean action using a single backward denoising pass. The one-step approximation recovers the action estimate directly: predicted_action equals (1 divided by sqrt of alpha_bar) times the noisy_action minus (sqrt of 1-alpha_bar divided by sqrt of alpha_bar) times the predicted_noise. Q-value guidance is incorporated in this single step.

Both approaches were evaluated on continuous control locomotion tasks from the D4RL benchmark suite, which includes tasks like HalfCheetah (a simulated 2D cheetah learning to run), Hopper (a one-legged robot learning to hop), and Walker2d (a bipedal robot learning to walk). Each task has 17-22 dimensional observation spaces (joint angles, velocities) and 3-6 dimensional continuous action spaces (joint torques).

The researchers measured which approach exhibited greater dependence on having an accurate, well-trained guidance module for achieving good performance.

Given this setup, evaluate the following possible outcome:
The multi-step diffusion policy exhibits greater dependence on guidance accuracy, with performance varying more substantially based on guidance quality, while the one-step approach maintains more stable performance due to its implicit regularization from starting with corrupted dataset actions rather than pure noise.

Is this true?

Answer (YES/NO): NO